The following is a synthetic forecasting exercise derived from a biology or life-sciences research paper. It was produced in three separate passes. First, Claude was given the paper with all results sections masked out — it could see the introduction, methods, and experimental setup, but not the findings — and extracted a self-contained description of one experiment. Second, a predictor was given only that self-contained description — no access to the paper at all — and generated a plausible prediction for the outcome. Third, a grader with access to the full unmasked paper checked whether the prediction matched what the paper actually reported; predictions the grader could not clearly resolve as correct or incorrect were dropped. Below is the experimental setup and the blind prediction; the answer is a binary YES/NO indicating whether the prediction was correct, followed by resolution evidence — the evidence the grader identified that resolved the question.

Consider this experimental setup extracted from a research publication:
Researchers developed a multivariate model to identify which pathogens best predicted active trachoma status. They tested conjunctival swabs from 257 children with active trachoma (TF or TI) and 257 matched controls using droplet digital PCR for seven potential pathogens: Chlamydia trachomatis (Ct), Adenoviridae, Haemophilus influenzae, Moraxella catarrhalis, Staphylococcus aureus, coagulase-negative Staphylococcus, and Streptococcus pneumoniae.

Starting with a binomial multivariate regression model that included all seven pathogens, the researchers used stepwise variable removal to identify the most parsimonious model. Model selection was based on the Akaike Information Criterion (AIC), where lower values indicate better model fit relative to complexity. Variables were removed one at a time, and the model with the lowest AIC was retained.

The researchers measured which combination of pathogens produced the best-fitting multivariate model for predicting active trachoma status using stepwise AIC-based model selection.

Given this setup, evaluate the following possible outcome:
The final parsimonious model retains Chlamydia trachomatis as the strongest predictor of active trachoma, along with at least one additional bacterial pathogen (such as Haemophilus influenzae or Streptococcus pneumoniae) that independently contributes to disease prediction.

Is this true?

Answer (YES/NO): NO